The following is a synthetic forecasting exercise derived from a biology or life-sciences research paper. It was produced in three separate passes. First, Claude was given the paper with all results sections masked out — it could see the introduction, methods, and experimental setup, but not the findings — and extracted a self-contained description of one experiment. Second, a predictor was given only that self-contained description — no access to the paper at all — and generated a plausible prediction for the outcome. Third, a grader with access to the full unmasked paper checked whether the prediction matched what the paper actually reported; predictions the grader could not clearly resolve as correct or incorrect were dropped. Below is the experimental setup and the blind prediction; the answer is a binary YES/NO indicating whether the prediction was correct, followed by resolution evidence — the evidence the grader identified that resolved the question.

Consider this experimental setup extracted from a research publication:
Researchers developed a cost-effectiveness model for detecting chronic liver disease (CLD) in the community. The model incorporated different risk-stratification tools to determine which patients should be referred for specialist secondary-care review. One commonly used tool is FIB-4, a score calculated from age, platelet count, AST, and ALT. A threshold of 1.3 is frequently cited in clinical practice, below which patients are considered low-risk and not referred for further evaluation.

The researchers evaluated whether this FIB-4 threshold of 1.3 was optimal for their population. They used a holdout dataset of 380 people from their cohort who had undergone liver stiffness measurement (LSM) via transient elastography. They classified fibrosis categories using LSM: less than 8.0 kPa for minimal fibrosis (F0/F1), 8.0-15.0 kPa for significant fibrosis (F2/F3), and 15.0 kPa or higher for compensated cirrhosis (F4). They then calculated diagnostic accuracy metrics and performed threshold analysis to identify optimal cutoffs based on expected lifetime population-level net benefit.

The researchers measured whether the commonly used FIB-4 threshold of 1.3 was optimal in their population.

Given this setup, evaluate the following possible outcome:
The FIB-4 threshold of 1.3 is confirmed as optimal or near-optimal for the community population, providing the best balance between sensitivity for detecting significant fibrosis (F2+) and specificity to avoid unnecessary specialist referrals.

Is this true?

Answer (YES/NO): NO